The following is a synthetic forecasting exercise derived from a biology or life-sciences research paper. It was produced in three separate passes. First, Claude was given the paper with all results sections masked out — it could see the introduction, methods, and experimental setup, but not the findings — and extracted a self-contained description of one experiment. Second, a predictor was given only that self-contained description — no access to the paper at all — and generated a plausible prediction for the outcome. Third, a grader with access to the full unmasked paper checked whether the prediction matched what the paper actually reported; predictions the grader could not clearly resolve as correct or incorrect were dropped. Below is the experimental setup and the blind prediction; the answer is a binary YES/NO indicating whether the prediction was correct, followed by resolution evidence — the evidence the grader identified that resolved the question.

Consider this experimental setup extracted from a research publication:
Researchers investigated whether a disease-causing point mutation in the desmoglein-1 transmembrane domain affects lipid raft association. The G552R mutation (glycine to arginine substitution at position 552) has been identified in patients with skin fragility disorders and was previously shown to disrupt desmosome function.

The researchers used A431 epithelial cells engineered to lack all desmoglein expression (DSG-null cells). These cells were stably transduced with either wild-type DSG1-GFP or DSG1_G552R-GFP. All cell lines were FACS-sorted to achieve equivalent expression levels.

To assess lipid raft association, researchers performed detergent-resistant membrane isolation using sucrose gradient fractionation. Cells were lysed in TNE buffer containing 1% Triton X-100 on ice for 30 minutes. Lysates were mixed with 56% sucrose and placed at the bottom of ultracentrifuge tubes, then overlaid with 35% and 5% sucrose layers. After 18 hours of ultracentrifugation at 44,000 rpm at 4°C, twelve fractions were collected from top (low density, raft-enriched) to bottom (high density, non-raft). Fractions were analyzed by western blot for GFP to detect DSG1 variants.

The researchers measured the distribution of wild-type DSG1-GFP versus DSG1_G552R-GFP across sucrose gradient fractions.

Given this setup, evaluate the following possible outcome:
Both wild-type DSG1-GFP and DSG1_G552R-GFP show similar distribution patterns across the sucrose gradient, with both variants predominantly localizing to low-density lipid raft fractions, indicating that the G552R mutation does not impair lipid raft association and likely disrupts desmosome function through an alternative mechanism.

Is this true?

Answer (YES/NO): NO